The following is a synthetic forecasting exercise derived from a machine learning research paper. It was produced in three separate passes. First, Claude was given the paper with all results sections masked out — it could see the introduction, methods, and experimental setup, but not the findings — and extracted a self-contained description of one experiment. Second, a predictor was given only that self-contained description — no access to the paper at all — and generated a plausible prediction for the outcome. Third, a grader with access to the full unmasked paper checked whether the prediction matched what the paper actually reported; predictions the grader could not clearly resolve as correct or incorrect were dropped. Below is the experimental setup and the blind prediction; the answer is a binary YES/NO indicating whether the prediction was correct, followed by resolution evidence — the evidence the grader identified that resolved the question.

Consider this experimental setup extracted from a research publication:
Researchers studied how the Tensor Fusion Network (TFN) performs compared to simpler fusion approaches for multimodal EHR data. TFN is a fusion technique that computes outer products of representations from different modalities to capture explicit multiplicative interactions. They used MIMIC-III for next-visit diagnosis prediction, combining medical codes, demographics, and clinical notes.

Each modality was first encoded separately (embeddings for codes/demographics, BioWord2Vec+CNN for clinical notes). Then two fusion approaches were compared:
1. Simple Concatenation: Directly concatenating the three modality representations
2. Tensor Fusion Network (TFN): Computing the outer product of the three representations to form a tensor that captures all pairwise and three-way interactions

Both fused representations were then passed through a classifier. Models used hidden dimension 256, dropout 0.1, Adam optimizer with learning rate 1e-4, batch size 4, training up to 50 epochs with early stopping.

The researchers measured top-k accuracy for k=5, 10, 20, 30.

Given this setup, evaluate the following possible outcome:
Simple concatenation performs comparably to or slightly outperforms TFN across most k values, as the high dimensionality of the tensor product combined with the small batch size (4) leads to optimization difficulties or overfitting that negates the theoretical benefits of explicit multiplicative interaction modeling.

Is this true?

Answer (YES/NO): NO